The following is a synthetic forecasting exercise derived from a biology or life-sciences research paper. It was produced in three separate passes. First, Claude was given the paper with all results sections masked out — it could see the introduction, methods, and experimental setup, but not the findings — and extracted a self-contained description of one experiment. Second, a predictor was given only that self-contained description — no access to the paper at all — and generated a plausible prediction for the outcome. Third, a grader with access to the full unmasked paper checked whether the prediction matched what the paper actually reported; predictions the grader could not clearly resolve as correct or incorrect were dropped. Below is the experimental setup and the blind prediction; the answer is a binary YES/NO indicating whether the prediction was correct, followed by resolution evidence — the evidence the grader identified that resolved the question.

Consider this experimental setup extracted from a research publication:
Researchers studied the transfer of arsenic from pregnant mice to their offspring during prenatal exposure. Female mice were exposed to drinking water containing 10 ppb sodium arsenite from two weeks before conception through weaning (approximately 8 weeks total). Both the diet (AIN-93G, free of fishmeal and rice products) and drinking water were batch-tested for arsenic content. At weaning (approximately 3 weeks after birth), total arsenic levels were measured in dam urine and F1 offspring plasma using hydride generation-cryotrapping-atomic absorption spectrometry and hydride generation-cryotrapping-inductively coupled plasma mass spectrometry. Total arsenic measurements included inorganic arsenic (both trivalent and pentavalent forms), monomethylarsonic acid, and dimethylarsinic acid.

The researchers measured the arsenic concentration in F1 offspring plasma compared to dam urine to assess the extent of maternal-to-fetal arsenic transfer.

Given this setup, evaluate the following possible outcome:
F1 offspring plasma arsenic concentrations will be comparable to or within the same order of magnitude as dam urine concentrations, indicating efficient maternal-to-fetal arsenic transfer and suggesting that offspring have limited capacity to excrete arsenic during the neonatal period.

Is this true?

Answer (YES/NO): NO